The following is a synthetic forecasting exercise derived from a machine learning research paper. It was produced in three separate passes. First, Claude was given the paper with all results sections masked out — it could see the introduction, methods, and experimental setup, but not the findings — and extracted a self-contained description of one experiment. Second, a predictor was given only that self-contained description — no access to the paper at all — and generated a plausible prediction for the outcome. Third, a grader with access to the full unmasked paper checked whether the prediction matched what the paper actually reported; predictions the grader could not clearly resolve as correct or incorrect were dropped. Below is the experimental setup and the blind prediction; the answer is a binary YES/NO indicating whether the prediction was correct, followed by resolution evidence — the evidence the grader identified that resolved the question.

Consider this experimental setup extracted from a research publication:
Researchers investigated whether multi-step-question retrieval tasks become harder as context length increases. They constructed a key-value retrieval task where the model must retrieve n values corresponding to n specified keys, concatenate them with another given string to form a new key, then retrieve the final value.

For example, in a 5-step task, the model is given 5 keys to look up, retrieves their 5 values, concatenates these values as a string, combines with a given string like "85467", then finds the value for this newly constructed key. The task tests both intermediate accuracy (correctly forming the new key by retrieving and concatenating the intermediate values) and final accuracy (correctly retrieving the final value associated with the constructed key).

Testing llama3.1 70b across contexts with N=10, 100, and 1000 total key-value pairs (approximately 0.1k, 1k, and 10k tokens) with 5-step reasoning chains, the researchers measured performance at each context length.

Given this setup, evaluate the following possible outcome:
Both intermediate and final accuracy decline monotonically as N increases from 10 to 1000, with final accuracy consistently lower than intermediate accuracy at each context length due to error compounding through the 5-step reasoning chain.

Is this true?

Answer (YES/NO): NO